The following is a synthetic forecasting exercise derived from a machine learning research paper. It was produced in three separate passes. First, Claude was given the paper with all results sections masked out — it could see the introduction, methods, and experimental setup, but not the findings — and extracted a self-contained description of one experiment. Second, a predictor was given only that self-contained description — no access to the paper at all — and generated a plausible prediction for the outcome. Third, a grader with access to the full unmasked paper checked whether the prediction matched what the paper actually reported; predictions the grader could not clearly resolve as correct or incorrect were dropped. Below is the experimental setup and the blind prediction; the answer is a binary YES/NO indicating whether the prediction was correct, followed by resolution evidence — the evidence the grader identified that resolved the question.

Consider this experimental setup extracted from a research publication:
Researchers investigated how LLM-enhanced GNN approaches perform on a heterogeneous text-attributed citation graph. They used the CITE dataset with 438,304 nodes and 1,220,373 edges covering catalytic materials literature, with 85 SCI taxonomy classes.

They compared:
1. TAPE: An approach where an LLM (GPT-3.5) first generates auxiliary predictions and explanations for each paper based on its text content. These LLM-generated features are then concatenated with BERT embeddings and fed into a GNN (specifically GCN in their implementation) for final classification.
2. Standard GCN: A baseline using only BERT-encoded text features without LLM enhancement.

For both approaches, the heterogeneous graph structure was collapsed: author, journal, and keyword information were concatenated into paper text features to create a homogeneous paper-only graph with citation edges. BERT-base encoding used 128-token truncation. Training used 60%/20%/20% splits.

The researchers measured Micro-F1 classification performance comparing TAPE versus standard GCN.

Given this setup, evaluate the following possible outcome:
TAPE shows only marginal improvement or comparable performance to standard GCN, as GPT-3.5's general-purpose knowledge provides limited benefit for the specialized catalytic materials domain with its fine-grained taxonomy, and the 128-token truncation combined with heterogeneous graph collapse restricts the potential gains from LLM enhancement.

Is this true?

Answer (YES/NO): NO